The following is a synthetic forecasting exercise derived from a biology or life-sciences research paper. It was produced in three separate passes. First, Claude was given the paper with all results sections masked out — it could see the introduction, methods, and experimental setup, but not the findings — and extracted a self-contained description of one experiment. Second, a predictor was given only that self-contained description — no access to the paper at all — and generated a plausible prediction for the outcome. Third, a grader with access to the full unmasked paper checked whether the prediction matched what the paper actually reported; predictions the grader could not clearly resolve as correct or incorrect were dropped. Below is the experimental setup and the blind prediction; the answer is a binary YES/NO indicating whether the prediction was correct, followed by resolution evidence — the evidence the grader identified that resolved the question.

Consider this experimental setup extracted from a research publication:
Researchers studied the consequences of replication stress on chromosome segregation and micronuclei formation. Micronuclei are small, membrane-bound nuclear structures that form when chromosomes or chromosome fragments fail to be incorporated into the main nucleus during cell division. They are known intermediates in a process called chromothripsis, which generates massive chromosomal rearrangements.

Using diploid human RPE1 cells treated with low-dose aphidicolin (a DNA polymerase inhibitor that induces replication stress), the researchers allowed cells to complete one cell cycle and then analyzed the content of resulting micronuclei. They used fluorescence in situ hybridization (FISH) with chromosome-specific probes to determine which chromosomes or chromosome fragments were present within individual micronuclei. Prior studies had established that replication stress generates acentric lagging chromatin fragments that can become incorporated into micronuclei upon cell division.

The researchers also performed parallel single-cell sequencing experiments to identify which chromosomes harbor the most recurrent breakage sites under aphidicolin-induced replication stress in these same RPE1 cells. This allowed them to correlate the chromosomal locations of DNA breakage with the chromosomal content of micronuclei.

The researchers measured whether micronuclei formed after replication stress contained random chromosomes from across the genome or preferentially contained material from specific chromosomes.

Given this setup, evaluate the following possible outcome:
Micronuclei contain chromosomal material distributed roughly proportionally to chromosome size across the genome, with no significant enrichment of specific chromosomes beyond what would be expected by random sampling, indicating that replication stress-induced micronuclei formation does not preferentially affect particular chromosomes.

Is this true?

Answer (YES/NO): NO